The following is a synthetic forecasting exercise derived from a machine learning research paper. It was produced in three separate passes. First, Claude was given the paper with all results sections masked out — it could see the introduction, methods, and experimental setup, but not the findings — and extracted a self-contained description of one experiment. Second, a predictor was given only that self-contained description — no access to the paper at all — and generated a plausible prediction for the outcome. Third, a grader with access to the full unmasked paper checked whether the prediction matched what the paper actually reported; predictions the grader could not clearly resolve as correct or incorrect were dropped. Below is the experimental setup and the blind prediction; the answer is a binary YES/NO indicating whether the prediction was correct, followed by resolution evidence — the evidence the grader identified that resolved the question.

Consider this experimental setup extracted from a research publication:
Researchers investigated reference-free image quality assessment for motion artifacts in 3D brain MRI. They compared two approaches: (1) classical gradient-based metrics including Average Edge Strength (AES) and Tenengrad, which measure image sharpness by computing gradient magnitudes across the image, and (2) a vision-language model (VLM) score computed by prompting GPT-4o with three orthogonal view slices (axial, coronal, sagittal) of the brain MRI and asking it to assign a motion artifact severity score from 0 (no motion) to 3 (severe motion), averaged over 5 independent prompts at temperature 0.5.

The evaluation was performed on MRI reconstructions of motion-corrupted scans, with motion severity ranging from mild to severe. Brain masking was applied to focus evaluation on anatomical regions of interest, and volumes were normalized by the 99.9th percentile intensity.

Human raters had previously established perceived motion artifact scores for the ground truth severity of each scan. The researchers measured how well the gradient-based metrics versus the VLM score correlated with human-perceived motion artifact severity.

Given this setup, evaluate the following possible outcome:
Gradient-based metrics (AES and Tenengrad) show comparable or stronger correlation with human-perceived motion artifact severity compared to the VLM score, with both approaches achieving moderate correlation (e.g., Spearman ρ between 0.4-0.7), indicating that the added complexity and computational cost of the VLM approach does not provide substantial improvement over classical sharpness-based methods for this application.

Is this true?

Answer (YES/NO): NO